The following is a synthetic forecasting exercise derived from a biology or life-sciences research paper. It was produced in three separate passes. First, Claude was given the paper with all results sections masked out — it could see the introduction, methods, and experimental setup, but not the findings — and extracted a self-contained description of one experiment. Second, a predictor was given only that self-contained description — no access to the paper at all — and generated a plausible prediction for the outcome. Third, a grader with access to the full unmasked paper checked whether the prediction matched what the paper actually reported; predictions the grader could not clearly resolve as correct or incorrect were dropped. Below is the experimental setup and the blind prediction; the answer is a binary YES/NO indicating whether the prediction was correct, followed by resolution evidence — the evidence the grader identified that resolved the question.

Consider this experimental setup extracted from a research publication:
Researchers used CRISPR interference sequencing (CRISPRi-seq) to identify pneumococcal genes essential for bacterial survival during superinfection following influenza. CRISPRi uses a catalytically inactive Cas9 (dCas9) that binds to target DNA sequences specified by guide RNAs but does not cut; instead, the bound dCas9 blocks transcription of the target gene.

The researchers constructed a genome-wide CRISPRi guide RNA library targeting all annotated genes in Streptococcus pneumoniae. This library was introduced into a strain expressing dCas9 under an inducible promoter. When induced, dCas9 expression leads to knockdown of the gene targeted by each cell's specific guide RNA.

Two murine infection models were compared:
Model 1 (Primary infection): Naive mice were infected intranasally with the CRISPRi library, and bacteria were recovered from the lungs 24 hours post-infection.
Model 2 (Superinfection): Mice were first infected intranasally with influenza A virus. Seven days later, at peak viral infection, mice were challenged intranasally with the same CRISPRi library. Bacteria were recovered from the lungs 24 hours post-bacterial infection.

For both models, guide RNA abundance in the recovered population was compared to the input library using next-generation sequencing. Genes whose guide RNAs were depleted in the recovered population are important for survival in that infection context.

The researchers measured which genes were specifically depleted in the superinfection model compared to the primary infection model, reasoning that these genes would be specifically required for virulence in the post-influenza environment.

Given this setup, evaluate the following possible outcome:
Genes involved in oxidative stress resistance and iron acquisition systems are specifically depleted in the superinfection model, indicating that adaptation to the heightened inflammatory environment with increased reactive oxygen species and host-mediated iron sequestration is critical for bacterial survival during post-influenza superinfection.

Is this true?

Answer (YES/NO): NO